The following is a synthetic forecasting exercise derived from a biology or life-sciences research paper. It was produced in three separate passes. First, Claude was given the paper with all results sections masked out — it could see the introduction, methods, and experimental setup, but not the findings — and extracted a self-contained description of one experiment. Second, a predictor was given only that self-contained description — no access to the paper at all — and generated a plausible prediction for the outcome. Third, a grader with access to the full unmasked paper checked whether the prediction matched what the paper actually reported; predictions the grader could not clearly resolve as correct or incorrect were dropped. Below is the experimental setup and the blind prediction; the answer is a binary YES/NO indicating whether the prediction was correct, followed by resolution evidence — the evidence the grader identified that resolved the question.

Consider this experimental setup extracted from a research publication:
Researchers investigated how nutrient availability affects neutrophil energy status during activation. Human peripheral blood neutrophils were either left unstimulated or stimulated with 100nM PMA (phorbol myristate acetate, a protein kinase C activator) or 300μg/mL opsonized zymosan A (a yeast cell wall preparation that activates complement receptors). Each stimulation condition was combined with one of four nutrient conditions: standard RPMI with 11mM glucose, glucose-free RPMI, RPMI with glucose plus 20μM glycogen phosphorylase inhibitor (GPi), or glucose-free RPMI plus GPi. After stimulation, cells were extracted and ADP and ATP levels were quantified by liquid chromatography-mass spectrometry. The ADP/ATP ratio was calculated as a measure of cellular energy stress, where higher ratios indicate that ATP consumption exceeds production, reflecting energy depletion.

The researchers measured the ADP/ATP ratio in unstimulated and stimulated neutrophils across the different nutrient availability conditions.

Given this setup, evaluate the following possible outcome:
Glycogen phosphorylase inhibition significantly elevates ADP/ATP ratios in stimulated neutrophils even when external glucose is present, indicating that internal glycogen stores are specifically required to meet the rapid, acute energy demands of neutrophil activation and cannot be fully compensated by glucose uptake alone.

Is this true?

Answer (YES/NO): NO